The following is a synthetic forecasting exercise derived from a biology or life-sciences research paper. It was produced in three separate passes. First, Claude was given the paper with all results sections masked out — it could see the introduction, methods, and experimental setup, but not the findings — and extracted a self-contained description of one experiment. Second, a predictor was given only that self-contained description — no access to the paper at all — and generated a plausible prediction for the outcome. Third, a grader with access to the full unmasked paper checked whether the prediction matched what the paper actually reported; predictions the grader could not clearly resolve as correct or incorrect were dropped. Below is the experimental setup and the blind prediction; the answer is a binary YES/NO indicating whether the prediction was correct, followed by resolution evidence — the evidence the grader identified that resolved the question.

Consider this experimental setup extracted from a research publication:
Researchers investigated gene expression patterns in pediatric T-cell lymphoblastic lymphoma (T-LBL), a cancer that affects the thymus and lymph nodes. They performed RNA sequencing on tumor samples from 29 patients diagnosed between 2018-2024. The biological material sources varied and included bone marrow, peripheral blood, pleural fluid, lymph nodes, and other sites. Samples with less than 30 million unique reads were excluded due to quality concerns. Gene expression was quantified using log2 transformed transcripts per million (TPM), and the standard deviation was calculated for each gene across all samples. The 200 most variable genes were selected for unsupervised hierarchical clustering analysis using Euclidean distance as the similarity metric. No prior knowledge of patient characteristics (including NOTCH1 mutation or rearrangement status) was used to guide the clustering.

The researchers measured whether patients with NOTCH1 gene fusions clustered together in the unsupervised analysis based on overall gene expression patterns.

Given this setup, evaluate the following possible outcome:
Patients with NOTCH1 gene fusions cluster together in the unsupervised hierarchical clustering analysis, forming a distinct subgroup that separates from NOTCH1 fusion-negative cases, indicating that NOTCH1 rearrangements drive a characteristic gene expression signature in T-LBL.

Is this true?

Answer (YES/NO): YES